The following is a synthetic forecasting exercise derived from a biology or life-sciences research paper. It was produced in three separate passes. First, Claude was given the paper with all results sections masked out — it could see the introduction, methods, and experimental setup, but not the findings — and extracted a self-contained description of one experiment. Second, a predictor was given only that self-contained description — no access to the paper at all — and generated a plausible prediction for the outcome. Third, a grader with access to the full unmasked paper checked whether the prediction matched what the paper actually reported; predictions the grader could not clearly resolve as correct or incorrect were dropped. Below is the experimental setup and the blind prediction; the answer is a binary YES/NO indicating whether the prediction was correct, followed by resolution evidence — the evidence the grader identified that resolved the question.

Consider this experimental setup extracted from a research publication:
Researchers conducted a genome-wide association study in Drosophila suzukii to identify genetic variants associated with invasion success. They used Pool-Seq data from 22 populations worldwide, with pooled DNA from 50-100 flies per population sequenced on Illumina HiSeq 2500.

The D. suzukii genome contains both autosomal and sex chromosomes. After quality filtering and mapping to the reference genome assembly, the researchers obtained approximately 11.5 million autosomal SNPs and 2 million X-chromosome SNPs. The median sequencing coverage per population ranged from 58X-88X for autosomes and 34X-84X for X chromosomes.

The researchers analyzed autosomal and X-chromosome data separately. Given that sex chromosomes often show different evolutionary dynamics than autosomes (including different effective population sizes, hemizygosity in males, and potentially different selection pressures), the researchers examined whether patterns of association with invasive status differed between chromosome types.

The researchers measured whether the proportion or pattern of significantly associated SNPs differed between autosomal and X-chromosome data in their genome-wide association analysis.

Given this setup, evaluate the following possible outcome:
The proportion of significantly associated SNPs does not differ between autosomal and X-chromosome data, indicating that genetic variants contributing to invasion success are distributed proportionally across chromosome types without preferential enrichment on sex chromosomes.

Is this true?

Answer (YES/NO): NO